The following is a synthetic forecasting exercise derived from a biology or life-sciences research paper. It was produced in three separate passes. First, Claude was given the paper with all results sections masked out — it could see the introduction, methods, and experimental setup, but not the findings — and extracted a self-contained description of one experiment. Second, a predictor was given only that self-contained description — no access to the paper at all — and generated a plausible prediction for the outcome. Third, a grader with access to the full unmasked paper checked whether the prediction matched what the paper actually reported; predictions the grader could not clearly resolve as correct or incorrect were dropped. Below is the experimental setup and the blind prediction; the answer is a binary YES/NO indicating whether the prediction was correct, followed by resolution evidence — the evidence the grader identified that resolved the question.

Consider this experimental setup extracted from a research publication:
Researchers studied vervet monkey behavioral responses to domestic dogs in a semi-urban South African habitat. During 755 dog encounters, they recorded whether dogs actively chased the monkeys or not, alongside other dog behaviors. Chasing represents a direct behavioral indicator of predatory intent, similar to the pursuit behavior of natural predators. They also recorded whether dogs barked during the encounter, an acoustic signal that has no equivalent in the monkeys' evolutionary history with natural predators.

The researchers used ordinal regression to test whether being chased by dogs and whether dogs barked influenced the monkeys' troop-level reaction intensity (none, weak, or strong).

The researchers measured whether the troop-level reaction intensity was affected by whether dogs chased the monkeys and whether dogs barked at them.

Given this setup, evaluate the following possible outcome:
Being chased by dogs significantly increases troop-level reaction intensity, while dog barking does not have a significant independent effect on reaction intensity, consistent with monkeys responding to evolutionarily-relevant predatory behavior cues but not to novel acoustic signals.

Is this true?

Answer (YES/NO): YES